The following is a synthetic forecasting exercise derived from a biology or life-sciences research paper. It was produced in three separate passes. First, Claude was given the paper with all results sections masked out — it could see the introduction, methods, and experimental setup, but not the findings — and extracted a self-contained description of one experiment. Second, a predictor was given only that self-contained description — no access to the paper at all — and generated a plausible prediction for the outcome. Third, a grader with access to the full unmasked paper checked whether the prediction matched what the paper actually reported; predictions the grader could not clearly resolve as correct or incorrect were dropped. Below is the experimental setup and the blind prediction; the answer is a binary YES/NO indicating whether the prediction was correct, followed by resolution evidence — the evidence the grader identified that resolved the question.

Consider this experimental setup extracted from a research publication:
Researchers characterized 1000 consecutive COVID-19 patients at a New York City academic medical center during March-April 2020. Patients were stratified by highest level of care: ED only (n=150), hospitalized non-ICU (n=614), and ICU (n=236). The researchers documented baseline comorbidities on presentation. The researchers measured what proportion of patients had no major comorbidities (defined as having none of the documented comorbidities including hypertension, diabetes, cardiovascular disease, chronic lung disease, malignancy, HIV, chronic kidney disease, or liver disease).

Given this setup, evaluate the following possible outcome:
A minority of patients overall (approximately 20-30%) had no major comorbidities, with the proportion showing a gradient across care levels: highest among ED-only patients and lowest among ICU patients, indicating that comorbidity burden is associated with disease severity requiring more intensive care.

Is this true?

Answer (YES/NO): NO